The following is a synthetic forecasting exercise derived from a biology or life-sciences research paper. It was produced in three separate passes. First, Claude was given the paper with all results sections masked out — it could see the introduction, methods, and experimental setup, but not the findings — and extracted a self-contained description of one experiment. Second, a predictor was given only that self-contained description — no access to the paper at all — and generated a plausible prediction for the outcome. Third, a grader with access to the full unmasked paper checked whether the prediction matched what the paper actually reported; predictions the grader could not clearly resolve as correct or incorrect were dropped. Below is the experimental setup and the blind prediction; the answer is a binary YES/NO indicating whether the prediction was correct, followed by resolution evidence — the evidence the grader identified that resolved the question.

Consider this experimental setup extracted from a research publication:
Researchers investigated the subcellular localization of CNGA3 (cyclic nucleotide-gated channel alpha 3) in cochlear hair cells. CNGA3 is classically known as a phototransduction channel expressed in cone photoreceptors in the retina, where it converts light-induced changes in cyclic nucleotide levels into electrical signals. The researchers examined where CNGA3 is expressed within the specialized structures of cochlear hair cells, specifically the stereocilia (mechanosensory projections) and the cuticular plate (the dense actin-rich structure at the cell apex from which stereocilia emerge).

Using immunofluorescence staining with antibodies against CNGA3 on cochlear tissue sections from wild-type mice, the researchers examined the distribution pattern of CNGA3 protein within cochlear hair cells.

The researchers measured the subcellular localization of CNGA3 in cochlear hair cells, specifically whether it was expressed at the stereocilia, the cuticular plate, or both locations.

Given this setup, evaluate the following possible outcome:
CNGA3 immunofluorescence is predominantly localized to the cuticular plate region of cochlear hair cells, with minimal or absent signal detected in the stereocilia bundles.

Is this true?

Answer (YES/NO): NO